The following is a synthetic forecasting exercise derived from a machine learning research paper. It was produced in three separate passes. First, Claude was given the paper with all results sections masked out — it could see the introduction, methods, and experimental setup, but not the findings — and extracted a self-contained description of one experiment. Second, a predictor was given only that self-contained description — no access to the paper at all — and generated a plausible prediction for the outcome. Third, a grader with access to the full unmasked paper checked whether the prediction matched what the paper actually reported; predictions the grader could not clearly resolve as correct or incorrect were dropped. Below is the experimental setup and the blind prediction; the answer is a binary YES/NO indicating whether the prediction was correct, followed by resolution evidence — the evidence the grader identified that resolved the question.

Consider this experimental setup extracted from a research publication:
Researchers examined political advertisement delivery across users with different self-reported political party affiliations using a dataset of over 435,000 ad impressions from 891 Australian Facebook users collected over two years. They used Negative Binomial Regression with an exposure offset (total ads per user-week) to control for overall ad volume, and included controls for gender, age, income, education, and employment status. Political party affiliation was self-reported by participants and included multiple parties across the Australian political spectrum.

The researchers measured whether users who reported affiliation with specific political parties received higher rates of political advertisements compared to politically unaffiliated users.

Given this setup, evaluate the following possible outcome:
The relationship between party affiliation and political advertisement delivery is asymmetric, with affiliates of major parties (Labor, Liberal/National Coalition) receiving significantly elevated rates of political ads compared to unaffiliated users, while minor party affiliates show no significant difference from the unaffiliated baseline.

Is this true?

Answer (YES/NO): NO